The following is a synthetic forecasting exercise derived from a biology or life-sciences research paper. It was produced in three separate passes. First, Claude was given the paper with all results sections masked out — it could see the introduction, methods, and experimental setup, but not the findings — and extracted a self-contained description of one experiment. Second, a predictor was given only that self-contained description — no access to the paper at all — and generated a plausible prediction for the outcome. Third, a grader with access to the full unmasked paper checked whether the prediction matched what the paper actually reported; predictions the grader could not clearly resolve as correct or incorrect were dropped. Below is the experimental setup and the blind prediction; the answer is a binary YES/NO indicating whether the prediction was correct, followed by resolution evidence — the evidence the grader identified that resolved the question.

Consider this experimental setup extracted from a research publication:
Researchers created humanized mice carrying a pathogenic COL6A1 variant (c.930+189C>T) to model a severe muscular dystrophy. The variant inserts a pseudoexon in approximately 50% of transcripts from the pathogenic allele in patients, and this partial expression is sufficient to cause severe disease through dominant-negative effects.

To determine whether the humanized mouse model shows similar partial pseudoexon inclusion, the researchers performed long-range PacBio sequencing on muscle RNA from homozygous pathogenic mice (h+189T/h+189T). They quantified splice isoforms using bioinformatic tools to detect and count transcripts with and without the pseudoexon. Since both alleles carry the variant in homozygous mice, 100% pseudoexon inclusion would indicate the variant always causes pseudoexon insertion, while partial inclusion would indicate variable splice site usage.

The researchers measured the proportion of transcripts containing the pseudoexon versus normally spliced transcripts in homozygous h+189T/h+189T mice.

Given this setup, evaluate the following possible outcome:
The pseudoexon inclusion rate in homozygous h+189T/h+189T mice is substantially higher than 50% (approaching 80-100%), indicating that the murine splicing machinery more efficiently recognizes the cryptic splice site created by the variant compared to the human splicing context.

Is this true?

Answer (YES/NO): NO